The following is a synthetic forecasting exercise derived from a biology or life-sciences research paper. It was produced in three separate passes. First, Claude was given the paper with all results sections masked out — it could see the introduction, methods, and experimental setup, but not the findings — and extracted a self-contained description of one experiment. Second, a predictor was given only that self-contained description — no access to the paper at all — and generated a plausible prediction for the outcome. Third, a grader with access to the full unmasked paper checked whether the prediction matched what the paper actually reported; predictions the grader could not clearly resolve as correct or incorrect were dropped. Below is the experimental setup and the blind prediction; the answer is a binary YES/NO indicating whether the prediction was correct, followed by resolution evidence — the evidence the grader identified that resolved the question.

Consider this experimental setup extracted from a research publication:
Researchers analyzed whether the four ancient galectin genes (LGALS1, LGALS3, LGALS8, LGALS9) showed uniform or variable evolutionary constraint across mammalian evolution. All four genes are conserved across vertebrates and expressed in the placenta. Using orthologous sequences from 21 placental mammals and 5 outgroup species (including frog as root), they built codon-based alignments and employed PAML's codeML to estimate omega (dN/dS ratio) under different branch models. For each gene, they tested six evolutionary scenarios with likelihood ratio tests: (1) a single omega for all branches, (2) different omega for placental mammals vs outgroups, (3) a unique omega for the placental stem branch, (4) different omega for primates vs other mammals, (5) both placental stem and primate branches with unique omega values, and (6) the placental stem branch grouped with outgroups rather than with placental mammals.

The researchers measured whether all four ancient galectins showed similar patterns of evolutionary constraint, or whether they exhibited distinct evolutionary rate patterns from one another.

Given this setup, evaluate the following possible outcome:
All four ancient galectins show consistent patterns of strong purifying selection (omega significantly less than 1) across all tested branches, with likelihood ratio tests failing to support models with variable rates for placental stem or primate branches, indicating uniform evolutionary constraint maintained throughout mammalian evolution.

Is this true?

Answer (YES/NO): NO